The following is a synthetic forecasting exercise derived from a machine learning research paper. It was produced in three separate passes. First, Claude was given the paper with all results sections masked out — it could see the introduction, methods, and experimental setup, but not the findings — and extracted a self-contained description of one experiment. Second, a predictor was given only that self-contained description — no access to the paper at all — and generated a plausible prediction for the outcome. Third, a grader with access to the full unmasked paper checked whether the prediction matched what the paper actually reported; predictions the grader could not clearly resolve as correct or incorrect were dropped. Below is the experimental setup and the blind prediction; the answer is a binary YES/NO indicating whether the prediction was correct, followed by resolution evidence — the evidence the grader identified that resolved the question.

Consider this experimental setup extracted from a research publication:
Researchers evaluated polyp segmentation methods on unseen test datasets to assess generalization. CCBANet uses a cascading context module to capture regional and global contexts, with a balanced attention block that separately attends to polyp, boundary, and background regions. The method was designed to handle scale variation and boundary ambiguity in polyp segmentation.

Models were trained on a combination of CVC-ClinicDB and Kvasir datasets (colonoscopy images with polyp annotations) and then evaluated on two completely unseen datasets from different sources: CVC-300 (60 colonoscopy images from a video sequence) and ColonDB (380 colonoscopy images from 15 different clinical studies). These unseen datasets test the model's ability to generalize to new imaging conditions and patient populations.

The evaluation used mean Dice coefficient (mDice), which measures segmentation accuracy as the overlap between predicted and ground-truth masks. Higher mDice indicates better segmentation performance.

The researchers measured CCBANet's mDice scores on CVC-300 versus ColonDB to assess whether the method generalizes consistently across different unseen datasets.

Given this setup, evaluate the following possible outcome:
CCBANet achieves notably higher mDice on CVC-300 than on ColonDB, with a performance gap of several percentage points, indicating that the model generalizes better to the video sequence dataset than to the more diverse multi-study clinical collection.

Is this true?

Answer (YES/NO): YES